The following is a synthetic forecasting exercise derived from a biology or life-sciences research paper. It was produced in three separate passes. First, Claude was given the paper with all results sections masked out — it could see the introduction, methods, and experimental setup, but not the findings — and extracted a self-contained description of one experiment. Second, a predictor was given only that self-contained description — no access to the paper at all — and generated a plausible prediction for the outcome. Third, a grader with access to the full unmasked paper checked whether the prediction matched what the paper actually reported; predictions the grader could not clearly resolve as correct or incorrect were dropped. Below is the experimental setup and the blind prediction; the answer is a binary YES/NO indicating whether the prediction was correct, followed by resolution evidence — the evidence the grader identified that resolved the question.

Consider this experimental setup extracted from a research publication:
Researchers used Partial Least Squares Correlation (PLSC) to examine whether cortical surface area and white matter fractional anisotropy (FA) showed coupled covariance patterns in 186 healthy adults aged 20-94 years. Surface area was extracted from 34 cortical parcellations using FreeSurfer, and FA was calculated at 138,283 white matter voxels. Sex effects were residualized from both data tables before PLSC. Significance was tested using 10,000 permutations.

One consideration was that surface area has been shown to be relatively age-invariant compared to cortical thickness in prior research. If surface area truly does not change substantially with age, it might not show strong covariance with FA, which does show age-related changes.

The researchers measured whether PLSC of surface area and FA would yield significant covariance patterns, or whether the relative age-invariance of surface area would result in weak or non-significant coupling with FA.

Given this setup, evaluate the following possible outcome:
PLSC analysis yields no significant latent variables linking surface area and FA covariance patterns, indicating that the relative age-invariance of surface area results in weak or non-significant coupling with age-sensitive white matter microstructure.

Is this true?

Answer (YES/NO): NO